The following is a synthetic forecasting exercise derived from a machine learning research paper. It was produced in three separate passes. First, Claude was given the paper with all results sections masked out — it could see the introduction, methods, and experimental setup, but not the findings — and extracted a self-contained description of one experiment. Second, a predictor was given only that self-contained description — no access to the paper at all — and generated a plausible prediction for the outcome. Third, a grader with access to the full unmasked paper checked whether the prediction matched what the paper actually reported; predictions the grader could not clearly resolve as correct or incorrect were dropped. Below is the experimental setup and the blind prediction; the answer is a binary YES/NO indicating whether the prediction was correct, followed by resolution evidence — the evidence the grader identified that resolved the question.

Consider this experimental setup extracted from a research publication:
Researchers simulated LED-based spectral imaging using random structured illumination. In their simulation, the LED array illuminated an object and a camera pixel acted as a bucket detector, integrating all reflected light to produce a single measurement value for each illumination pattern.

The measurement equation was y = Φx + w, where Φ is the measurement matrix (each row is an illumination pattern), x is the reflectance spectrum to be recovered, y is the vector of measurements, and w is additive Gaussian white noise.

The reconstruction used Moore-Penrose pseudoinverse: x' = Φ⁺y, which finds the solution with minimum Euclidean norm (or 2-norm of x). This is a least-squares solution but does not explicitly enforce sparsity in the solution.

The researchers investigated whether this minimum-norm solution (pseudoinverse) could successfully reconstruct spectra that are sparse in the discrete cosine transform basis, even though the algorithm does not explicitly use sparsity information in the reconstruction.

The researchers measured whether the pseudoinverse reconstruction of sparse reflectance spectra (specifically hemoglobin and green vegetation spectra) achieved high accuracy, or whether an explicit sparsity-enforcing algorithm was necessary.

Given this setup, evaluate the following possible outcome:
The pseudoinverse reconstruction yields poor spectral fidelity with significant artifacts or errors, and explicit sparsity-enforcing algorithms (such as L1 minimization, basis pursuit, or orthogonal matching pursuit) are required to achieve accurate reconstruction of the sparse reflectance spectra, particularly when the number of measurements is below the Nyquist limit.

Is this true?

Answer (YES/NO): NO